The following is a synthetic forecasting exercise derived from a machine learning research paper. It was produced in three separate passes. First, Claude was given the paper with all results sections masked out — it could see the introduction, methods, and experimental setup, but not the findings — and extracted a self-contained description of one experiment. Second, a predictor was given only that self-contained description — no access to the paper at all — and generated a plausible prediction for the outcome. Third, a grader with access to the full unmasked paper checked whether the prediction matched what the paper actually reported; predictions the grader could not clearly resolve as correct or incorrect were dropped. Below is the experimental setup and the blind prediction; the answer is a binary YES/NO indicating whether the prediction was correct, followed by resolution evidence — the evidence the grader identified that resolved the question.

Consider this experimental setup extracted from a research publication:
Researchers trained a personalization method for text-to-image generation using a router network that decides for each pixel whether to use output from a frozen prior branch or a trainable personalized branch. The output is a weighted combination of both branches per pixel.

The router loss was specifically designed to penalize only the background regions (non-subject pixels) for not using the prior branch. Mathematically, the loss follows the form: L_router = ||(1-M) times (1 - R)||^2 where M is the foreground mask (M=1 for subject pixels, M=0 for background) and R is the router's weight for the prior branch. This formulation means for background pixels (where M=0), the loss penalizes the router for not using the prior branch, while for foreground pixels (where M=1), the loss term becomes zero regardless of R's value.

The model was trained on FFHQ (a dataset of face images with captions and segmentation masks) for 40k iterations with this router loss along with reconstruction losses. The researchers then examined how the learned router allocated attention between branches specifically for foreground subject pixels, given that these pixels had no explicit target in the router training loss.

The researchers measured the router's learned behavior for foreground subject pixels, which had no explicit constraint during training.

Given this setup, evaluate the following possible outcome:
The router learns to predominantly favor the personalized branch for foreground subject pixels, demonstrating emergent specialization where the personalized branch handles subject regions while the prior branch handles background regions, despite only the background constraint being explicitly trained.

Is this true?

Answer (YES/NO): YES